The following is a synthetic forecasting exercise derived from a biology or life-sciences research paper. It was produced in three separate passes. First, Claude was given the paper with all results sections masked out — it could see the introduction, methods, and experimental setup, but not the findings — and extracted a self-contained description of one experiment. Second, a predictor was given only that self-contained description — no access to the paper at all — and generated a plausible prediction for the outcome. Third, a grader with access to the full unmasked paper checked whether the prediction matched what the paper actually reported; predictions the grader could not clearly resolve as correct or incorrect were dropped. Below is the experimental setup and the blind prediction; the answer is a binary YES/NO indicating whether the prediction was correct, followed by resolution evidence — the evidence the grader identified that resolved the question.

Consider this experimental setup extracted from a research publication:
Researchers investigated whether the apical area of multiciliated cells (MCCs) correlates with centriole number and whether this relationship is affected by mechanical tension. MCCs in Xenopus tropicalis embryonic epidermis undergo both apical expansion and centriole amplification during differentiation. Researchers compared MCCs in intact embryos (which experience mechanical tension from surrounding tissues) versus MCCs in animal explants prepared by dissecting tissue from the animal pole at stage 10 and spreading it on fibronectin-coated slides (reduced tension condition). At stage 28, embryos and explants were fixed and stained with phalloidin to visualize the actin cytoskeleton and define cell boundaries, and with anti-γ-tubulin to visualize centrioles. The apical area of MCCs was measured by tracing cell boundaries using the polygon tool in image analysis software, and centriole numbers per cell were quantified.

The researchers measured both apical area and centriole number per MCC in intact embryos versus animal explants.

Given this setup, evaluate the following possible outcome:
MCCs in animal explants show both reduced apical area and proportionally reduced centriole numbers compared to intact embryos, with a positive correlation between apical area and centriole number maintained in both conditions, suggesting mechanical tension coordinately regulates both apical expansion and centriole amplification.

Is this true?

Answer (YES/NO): YES